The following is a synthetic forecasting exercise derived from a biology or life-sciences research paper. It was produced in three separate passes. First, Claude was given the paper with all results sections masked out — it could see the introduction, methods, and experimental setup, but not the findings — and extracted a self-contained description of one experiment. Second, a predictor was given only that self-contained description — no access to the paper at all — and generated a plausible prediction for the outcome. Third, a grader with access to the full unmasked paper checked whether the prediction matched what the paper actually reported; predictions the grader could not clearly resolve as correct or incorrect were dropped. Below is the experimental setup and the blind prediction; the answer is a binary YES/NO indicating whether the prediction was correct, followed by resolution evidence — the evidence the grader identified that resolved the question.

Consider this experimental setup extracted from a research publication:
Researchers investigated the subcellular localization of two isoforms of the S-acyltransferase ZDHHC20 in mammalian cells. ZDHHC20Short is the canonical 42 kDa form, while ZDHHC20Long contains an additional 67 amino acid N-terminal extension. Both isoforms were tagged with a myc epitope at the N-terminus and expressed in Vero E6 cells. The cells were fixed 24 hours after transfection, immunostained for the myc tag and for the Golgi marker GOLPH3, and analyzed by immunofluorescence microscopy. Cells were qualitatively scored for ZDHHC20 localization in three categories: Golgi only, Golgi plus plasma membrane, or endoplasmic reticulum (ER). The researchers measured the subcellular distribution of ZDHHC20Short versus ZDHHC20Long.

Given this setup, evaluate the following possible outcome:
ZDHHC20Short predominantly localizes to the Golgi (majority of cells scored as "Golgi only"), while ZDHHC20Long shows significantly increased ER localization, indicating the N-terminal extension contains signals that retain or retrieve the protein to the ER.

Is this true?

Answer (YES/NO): YES